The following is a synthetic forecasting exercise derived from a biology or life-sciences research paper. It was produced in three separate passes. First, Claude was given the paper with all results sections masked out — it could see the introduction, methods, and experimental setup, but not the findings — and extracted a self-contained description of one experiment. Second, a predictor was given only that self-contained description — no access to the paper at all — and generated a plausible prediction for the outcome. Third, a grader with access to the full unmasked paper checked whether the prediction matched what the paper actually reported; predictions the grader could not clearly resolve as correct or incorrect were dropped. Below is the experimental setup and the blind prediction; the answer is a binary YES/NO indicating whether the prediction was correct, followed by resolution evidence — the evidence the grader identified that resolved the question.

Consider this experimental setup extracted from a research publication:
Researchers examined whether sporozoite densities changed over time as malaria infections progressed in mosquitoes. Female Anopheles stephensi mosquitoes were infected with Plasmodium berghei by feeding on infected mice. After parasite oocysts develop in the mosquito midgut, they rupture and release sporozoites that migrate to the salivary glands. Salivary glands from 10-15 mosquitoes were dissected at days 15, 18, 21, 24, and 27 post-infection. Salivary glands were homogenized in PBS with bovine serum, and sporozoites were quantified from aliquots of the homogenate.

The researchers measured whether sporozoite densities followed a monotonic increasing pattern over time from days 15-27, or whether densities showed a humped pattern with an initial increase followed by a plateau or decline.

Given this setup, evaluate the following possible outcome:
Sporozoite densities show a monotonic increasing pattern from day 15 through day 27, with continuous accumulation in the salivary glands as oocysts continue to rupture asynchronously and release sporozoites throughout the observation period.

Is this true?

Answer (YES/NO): NO